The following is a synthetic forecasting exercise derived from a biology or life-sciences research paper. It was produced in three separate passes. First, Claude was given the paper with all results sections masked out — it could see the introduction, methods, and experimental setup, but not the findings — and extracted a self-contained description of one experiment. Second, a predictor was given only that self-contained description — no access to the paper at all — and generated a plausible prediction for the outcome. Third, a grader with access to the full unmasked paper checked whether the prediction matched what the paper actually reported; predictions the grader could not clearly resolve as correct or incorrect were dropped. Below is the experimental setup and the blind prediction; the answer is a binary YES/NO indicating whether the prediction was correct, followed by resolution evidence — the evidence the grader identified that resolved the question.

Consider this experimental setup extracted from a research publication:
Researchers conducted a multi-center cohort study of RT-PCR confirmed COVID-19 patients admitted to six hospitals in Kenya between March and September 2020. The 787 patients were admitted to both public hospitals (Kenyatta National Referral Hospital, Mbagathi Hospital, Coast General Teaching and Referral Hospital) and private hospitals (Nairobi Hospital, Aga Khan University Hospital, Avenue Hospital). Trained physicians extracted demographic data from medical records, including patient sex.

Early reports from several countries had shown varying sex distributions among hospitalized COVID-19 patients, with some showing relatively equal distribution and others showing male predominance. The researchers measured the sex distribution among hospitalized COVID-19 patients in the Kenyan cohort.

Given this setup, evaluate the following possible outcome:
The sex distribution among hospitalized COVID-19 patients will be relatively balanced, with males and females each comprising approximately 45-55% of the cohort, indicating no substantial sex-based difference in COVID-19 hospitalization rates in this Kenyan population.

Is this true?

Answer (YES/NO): NO